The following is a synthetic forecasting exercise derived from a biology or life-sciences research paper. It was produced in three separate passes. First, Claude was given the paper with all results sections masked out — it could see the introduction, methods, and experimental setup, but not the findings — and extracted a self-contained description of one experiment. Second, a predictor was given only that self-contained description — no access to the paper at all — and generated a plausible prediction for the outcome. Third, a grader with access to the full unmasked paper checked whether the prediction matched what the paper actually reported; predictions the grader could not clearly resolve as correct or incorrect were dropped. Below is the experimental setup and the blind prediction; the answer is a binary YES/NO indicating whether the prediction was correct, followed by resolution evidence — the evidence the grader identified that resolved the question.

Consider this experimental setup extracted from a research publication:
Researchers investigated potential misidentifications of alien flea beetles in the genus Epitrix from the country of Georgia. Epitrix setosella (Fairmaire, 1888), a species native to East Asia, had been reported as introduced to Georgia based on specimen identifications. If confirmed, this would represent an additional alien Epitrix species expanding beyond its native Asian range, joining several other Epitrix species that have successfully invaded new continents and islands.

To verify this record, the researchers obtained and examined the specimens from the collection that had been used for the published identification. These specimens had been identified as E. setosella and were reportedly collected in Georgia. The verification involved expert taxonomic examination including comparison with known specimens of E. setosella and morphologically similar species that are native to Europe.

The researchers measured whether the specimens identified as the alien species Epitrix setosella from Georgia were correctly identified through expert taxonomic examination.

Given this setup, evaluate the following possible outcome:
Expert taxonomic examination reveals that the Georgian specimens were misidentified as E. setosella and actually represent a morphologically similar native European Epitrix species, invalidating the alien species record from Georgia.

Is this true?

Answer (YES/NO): YES